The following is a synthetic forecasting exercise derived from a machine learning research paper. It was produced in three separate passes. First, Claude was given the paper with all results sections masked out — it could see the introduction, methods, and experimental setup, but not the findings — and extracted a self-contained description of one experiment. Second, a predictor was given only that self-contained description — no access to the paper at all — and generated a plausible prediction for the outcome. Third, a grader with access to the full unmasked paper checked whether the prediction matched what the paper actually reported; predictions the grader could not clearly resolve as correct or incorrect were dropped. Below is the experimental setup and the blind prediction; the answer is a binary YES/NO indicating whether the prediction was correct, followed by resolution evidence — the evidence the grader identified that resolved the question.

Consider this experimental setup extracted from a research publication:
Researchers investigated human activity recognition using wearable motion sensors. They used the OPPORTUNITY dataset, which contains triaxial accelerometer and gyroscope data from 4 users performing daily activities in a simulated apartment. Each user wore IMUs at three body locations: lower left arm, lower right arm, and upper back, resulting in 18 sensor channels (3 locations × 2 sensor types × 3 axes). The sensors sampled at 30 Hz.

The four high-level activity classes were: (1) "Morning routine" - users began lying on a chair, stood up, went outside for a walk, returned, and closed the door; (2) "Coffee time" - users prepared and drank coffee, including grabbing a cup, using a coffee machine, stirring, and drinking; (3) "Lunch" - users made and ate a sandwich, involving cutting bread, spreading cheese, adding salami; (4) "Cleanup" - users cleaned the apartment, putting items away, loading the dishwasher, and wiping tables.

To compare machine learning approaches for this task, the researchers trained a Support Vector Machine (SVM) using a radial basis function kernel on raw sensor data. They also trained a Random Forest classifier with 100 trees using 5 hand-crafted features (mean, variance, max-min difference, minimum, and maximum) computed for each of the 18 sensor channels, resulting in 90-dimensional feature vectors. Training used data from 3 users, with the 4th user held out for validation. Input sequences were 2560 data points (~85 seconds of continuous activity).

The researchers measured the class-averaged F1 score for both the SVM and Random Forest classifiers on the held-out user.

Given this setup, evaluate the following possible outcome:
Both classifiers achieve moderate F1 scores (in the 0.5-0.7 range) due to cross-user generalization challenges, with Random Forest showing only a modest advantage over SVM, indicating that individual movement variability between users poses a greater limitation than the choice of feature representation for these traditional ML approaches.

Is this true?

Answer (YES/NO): NO